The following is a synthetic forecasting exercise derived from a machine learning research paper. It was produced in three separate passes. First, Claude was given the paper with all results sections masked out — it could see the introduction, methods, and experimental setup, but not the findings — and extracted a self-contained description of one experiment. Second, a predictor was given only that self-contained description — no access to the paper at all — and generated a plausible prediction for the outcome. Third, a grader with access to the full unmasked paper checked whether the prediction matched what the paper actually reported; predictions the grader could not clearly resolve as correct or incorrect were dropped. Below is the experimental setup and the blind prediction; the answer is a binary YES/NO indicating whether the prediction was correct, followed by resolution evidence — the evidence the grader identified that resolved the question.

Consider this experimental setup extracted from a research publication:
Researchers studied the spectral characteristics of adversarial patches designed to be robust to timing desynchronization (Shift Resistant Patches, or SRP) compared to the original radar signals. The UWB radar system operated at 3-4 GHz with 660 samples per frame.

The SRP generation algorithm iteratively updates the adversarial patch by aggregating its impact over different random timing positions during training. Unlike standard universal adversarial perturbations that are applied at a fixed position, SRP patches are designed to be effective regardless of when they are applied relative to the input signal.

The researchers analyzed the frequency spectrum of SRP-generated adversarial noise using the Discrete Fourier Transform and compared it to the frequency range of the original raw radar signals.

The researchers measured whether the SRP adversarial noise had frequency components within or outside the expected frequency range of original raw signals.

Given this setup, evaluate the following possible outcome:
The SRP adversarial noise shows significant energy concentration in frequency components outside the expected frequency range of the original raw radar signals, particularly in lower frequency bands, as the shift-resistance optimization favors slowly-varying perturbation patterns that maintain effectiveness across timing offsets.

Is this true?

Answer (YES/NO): NO